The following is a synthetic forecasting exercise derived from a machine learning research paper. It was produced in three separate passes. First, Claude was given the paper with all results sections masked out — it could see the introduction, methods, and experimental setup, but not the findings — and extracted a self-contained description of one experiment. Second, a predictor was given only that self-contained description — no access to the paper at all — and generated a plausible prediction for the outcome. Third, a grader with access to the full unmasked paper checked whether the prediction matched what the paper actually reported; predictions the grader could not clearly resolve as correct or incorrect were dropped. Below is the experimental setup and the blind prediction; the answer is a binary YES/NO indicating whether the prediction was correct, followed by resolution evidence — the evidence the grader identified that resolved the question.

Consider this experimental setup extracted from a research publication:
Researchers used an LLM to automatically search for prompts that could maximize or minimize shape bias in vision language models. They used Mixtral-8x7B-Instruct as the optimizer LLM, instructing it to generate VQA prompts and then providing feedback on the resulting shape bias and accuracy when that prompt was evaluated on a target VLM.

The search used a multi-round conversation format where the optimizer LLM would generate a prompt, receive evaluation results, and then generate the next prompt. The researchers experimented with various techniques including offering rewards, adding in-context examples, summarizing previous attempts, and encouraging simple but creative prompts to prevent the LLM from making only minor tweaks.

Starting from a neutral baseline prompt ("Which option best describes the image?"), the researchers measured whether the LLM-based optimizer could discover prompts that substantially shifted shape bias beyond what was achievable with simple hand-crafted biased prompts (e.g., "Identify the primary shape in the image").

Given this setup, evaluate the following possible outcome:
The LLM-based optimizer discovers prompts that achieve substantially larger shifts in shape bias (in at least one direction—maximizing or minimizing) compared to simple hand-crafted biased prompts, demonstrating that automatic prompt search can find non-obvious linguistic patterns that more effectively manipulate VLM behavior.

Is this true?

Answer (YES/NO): YES